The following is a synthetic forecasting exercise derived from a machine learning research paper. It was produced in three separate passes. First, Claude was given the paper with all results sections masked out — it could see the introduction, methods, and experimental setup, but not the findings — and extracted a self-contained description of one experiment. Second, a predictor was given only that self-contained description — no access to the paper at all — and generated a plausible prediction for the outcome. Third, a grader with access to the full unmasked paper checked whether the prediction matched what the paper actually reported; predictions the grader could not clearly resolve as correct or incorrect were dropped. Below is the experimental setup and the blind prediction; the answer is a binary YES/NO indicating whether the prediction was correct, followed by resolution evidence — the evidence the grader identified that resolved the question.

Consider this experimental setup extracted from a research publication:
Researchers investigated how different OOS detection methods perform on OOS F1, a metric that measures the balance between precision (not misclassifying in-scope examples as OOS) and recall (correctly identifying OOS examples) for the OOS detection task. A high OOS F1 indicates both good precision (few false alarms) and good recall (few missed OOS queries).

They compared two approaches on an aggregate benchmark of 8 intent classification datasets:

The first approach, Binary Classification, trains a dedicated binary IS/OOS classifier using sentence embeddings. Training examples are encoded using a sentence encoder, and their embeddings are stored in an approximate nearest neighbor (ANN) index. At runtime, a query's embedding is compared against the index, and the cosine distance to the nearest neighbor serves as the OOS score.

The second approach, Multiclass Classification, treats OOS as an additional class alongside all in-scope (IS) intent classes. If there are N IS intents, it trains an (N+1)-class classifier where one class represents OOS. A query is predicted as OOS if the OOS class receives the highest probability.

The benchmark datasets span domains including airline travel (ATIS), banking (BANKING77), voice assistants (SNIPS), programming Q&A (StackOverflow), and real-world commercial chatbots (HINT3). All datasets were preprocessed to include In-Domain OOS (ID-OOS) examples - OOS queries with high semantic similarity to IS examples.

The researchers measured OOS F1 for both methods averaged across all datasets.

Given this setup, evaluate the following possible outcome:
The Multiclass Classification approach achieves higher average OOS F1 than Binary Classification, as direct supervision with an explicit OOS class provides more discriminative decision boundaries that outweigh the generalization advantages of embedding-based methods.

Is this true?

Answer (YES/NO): NO